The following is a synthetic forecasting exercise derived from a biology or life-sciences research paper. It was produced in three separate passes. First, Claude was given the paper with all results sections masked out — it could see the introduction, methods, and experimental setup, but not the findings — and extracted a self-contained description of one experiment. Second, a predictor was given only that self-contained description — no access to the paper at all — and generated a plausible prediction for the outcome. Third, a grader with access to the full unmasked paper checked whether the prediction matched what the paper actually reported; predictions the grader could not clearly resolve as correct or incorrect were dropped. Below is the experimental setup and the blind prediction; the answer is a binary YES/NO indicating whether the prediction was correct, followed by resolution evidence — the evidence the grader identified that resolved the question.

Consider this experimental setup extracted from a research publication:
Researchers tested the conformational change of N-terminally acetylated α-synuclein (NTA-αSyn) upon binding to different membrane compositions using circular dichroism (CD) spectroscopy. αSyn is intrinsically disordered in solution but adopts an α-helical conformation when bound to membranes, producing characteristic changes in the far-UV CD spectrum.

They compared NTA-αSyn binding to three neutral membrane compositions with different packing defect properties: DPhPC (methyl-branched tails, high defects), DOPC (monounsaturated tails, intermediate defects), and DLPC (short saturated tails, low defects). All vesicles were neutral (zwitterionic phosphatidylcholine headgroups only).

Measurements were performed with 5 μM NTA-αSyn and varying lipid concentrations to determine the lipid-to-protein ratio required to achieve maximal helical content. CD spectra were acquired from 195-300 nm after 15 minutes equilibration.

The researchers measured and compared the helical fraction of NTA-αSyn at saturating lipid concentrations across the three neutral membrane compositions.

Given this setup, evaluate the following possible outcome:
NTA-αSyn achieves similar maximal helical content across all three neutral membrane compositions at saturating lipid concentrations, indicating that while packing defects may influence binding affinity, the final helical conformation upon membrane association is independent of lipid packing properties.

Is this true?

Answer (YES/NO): NO